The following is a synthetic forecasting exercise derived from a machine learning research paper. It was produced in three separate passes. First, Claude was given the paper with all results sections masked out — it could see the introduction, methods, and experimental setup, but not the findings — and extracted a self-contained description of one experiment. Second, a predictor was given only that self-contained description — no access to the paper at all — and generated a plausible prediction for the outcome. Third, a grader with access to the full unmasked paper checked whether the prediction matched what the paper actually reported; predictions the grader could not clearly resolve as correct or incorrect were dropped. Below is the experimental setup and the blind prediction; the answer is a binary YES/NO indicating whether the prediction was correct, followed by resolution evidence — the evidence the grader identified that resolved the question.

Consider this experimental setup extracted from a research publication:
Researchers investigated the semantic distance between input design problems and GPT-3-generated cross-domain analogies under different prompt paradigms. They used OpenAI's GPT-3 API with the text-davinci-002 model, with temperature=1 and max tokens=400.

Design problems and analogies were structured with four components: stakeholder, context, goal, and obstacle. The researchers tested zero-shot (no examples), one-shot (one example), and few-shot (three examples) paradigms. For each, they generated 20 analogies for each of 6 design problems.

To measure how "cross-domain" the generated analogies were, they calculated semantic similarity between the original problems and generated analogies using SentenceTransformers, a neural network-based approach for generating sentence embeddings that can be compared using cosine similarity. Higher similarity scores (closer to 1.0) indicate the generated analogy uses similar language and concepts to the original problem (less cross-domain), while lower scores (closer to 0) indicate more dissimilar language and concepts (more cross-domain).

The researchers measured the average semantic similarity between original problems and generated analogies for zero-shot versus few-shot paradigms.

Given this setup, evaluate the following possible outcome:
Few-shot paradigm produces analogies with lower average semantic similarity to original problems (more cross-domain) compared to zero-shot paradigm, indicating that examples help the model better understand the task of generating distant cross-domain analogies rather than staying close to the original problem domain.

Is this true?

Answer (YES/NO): YES